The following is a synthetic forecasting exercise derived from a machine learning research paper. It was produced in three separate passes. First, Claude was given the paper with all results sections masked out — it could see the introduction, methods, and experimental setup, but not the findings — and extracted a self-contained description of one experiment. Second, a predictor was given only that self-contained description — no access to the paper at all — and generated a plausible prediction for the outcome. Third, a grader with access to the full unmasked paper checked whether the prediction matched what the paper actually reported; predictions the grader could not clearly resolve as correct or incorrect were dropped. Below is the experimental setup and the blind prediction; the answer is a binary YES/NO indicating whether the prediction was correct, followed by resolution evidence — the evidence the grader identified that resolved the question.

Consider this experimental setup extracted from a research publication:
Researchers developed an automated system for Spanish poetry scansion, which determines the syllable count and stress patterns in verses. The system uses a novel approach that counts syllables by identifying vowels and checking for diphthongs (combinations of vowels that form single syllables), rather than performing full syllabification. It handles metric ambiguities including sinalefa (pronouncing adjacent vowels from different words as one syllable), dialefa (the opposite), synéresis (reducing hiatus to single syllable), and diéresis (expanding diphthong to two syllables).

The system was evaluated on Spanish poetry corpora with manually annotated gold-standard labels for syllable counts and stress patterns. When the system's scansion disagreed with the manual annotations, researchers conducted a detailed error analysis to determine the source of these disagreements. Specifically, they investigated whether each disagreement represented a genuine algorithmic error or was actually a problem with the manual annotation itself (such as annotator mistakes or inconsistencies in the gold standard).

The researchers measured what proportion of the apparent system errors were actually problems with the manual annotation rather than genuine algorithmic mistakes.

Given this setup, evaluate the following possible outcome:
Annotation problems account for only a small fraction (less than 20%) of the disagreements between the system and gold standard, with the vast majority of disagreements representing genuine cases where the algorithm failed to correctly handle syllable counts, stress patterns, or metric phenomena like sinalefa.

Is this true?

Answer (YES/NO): NO